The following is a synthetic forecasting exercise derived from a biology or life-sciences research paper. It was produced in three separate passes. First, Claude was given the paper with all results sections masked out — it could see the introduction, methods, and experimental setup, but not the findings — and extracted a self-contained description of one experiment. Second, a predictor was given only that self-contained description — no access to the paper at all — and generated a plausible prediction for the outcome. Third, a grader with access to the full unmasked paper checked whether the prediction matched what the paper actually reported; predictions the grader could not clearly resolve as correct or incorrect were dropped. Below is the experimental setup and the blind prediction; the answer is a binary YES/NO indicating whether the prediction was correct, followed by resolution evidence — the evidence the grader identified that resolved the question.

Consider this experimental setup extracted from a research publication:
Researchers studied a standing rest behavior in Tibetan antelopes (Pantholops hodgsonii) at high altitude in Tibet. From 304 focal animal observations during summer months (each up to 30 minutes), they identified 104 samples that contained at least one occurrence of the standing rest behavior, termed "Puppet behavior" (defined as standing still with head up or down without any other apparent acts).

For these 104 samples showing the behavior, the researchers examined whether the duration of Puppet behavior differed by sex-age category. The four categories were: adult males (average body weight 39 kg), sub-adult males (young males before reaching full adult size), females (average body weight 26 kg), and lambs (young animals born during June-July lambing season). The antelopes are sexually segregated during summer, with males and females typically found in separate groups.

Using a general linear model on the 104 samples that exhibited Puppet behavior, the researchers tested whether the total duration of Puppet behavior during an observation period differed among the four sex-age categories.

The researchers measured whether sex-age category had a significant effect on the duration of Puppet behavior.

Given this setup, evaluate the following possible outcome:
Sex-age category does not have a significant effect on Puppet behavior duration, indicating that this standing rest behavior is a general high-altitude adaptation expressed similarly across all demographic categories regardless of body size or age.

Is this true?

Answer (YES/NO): NO